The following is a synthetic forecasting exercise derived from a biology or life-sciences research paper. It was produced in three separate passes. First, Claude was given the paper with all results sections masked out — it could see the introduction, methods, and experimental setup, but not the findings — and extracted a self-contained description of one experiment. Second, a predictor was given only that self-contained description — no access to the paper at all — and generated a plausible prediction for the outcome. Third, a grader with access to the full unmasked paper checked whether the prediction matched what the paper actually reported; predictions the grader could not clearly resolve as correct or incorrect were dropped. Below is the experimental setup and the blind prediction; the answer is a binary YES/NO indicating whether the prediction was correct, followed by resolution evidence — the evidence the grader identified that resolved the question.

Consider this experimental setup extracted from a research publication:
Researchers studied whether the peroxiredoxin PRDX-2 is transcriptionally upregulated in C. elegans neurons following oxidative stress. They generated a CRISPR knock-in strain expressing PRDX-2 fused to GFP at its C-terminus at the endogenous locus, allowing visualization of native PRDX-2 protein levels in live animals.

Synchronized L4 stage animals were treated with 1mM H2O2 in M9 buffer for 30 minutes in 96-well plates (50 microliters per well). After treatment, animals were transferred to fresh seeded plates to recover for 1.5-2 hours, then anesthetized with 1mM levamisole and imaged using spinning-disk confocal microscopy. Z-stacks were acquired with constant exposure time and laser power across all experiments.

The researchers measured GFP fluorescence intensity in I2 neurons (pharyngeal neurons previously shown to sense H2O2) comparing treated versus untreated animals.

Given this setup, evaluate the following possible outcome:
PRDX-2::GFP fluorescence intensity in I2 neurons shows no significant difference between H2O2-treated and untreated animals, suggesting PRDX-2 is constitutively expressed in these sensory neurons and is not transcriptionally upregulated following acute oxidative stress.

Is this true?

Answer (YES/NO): YES